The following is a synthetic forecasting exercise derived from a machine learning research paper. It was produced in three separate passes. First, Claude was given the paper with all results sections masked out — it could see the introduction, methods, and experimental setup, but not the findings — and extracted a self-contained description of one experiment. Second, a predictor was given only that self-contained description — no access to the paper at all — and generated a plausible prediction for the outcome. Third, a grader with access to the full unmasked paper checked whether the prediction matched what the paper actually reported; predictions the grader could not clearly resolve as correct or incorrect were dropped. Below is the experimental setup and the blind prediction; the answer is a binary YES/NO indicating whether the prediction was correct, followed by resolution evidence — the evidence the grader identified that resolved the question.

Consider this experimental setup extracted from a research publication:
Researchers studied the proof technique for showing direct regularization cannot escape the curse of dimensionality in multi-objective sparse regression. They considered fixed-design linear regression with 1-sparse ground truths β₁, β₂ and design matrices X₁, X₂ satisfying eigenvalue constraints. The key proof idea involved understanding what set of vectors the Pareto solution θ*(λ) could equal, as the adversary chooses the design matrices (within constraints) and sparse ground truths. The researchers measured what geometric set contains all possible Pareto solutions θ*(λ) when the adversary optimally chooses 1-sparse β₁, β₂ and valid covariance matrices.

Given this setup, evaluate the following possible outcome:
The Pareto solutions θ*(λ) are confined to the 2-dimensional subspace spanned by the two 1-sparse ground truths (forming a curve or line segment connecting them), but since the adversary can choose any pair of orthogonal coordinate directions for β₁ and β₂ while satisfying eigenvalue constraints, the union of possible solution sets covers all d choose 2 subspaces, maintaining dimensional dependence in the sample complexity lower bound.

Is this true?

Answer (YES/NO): NO